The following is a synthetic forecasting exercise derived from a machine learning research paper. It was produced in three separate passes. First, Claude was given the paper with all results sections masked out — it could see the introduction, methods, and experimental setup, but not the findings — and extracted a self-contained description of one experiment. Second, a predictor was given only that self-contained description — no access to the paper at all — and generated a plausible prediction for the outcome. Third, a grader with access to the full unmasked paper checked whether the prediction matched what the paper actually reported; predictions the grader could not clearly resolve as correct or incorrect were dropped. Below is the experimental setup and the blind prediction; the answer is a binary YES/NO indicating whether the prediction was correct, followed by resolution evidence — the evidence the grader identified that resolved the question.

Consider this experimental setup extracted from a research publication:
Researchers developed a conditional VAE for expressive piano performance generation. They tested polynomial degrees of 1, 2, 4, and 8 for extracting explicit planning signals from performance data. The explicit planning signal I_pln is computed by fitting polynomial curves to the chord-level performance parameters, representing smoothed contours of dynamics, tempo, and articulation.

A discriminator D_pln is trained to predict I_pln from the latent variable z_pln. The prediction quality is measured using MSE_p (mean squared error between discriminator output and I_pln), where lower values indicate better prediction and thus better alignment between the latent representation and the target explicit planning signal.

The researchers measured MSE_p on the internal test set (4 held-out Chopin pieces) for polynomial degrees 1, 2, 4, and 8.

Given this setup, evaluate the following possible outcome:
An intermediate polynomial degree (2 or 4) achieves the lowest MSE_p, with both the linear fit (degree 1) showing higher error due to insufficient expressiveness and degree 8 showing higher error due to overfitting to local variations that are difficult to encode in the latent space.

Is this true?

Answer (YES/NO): NO